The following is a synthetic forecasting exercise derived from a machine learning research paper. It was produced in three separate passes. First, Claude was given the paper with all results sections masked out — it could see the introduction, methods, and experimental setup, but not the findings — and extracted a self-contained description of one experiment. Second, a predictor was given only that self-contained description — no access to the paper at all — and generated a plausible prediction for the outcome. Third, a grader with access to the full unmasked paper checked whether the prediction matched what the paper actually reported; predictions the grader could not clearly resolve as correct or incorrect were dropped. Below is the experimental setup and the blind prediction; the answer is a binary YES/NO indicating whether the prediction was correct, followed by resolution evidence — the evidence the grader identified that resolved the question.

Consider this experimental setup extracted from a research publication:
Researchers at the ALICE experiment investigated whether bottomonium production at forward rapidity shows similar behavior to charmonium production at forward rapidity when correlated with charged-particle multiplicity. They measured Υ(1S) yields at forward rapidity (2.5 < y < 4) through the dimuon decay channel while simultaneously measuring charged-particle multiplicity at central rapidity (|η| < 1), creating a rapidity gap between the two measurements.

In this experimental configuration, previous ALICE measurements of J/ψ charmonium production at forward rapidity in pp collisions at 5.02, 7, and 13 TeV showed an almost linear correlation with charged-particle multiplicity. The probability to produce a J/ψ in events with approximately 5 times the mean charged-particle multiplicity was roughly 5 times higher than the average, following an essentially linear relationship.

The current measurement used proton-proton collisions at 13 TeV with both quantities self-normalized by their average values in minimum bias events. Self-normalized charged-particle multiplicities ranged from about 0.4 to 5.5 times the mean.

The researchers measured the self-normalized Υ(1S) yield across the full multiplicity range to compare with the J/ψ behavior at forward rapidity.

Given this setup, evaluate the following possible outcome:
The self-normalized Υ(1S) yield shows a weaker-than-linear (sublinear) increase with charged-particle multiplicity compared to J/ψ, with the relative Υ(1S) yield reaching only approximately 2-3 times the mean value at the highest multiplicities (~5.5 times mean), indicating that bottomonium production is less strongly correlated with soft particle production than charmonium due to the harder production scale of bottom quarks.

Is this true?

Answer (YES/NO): NO